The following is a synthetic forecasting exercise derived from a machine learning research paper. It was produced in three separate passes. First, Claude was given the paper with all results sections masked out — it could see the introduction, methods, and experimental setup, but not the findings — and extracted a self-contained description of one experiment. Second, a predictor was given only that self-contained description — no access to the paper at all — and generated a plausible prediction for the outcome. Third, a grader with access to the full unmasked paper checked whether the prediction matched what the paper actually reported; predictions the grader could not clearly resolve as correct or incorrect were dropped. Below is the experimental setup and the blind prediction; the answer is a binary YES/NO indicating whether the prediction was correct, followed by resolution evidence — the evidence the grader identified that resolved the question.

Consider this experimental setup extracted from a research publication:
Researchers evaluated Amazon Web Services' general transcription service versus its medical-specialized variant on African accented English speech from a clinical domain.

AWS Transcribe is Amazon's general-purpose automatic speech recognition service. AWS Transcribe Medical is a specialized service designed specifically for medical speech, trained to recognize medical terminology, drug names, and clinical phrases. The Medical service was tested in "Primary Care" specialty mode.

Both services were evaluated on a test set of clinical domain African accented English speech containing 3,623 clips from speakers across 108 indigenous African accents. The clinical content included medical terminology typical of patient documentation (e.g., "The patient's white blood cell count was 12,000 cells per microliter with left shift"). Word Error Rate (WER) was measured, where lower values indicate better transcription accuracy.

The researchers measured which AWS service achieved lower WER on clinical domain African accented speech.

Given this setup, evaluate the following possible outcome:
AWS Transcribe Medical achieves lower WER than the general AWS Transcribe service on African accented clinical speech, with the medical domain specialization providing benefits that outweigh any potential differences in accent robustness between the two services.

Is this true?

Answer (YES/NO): YES